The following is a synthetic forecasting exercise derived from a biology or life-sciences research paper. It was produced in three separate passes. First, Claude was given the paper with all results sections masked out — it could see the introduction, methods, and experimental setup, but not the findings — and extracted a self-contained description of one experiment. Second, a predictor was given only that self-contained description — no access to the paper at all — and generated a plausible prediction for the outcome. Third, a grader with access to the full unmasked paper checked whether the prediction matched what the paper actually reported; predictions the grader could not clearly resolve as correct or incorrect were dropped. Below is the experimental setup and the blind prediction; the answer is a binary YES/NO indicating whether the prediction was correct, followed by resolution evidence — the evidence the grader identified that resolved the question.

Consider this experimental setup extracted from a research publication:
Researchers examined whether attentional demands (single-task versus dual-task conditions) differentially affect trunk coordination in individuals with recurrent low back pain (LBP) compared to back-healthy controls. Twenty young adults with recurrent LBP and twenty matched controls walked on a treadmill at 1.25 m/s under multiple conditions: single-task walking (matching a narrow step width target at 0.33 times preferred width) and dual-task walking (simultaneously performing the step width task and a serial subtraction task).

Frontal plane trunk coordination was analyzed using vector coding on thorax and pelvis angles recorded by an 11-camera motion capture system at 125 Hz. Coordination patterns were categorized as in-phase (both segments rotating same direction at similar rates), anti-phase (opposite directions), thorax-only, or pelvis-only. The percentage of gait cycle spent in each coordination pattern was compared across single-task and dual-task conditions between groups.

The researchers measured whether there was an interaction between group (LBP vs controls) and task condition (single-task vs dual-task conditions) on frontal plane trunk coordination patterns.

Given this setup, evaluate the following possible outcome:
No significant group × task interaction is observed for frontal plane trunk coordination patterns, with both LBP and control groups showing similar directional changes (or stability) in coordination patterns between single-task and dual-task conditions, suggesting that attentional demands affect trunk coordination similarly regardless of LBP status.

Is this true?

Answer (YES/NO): YES